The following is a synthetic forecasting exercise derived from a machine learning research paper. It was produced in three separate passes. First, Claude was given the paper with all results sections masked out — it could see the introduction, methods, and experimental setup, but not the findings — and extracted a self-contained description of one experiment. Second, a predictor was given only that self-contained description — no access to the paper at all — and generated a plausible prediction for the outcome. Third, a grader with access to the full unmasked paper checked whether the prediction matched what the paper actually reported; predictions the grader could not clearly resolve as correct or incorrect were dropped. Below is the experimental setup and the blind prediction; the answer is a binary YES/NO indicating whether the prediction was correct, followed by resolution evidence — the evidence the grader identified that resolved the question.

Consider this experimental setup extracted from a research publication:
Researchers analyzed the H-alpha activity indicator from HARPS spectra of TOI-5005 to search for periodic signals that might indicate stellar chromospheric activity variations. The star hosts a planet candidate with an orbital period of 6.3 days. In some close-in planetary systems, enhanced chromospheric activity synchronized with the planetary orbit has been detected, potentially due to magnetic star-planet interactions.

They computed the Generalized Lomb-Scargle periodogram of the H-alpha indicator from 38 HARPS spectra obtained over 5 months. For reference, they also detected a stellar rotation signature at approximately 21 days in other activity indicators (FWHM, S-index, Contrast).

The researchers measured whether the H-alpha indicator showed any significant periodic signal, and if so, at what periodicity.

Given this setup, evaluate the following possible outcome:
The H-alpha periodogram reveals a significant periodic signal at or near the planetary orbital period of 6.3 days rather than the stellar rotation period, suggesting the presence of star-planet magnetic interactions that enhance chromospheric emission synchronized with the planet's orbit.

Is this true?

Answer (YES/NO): NO